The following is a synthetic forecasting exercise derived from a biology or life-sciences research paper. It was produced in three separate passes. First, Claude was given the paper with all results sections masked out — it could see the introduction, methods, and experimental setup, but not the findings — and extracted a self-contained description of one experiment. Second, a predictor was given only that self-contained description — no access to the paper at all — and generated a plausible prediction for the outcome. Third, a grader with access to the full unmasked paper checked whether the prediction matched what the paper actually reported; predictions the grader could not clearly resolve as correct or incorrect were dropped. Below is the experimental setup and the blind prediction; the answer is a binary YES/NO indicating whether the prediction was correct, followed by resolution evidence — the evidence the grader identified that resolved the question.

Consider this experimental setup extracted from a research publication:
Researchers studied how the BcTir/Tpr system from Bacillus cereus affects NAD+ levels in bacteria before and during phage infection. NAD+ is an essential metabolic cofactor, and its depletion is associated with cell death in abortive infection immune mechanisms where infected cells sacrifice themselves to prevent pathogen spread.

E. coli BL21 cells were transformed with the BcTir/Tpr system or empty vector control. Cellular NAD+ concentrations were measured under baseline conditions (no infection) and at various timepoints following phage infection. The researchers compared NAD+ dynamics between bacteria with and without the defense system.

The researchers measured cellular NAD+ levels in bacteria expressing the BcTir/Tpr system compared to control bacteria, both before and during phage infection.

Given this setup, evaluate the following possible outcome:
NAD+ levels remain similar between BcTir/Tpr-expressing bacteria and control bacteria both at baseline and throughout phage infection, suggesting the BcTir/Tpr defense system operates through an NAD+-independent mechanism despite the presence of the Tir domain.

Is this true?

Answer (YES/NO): NO